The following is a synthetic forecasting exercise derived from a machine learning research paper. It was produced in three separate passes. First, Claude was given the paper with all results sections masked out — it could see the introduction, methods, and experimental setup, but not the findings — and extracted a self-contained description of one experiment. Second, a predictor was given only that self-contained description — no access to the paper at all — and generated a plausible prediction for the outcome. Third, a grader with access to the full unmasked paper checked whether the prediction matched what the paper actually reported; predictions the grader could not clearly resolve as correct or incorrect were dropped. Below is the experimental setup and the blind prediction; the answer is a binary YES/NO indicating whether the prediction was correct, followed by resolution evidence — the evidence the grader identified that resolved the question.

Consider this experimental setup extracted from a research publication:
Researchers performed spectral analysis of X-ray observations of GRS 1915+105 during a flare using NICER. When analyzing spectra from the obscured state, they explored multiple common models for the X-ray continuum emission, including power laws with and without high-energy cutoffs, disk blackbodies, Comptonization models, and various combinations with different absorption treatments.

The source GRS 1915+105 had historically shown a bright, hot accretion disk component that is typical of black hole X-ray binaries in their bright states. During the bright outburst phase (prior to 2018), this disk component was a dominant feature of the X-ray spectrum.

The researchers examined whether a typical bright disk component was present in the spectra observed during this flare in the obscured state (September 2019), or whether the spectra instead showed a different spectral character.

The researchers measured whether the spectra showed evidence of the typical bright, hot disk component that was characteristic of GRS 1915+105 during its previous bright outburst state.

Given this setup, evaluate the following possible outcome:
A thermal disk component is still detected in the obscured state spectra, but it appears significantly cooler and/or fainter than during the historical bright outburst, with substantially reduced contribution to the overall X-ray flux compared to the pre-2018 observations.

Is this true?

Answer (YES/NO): NO